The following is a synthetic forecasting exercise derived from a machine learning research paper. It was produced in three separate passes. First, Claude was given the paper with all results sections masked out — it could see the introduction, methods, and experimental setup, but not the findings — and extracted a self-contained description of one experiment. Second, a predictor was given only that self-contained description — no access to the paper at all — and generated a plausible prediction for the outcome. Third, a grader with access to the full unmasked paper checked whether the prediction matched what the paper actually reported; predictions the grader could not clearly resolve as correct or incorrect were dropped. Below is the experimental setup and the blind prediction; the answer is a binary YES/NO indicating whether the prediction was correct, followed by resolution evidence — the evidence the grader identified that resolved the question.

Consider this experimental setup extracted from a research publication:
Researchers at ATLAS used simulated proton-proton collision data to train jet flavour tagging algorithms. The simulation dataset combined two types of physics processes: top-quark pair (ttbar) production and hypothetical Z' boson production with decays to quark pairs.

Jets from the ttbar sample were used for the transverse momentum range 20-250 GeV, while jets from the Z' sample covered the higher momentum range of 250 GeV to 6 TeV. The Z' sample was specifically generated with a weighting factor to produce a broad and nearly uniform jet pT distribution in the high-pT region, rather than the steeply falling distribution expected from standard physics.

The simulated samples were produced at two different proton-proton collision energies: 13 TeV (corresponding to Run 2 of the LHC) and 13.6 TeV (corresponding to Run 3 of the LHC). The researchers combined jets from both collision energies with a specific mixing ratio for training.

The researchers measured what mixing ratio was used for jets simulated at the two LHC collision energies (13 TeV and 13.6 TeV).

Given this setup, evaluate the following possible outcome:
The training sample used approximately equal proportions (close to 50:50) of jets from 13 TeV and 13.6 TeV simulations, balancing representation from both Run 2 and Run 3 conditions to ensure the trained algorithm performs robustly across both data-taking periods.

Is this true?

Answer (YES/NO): NO